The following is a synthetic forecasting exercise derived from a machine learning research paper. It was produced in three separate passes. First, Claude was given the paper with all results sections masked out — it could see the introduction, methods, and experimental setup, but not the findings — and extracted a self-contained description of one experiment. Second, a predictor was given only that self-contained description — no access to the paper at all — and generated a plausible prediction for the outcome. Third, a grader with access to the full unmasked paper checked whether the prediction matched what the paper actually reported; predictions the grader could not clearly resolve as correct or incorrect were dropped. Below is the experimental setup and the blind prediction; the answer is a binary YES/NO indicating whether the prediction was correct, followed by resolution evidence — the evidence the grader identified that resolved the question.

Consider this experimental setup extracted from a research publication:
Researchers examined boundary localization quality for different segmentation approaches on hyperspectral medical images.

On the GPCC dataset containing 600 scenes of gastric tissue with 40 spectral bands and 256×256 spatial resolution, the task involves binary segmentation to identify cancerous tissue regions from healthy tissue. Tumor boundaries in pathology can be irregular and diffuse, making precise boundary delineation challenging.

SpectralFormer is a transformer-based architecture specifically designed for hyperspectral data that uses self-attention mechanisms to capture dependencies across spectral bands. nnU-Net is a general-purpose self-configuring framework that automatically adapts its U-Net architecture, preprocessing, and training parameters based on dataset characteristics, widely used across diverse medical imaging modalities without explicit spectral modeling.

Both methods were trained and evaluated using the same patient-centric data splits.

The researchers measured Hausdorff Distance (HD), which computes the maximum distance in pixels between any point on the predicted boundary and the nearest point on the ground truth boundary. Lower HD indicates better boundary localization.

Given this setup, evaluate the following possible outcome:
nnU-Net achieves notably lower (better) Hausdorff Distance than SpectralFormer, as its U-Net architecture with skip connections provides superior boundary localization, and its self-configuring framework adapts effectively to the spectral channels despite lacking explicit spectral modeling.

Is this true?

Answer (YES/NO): NO